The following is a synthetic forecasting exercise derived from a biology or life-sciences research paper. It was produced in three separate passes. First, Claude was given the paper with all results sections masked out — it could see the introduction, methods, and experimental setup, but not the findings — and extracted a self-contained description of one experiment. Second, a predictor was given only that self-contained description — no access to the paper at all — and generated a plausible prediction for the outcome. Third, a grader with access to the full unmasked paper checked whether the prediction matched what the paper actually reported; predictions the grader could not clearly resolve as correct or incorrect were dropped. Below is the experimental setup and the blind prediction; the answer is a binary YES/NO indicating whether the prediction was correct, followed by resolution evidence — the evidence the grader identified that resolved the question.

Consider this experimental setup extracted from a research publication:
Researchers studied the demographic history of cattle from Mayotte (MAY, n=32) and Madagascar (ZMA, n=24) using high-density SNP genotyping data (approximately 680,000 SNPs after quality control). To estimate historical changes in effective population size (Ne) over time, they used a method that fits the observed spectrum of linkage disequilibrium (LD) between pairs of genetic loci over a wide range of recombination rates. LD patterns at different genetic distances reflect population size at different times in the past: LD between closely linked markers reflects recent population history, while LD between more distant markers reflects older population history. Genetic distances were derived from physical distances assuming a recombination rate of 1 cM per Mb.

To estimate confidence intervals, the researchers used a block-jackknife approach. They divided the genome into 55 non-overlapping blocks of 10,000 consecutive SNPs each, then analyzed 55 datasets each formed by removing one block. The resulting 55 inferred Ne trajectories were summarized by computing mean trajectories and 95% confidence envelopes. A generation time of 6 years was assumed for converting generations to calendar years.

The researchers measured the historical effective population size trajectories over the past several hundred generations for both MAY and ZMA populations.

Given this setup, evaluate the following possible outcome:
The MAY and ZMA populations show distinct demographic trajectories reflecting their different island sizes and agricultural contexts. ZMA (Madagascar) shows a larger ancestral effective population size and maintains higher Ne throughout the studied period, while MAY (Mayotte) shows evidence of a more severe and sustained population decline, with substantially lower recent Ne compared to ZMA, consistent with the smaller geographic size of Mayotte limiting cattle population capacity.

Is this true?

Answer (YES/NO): NO